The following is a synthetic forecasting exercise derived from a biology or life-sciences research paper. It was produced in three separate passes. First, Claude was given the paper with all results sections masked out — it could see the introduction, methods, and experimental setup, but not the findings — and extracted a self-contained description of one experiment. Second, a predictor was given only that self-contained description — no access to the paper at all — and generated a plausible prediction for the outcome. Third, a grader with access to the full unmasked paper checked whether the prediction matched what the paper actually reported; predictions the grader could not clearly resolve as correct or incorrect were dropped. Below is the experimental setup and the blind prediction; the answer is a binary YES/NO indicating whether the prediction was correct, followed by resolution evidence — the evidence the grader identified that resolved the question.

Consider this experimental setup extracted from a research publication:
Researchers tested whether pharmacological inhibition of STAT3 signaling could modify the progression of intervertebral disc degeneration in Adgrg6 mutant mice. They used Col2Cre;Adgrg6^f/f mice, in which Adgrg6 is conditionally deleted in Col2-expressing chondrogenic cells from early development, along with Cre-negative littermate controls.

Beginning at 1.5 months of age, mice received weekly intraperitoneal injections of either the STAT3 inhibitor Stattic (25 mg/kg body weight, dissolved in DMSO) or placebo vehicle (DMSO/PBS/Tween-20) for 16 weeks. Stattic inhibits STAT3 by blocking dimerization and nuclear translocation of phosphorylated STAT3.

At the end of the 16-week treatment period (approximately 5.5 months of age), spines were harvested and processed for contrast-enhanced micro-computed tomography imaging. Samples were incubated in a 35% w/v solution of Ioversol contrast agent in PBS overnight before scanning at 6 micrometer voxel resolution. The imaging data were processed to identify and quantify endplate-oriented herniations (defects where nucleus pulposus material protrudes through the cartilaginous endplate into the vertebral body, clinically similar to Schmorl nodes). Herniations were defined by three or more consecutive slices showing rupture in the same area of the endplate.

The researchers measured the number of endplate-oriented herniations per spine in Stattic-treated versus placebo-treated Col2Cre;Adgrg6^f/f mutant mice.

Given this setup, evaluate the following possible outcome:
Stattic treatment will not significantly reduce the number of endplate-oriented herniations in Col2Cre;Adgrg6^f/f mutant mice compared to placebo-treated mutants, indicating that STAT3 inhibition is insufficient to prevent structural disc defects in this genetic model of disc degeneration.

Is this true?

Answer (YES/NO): NO